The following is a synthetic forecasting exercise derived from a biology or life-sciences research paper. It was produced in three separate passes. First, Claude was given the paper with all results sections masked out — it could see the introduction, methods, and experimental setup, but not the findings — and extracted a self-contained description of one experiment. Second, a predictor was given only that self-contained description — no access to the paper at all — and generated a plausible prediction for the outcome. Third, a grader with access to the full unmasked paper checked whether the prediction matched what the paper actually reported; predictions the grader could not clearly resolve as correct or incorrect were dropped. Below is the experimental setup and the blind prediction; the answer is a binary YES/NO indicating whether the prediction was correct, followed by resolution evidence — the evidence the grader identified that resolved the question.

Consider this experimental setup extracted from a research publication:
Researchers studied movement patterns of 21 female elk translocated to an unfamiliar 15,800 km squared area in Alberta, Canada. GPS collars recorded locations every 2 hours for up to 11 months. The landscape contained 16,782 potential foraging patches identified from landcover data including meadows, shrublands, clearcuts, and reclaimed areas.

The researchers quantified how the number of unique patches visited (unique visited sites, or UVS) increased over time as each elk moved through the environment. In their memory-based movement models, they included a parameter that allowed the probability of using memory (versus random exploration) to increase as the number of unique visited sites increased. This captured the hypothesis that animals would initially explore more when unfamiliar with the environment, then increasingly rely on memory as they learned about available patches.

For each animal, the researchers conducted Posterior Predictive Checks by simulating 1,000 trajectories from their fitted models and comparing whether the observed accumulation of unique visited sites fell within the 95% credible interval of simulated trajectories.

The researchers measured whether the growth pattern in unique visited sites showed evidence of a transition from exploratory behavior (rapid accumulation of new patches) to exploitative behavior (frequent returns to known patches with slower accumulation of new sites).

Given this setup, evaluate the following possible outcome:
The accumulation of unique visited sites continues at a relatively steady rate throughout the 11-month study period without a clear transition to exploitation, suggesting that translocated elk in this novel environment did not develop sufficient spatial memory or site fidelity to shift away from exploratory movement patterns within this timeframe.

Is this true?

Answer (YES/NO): NO